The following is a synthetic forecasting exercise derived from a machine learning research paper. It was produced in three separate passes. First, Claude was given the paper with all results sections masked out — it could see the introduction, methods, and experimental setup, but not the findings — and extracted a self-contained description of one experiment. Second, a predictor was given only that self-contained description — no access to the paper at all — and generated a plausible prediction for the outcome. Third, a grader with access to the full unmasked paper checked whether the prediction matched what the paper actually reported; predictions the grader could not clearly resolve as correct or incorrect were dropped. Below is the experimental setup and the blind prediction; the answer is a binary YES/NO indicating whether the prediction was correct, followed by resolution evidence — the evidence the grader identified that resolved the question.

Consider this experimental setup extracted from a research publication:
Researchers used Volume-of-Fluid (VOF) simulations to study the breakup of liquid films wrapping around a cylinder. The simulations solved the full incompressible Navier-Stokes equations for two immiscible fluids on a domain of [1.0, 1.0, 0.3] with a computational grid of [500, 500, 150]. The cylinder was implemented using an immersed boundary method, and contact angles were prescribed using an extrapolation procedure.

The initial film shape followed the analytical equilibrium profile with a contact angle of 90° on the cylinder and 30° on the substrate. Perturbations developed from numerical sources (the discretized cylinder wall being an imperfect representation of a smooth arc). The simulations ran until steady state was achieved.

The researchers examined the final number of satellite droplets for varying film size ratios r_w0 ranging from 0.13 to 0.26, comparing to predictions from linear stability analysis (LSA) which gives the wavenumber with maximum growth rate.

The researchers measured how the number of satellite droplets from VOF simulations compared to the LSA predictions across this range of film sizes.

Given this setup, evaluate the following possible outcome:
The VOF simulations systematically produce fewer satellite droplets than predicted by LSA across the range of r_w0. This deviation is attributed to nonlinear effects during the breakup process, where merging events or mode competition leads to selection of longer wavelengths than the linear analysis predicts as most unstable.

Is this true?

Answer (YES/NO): NO